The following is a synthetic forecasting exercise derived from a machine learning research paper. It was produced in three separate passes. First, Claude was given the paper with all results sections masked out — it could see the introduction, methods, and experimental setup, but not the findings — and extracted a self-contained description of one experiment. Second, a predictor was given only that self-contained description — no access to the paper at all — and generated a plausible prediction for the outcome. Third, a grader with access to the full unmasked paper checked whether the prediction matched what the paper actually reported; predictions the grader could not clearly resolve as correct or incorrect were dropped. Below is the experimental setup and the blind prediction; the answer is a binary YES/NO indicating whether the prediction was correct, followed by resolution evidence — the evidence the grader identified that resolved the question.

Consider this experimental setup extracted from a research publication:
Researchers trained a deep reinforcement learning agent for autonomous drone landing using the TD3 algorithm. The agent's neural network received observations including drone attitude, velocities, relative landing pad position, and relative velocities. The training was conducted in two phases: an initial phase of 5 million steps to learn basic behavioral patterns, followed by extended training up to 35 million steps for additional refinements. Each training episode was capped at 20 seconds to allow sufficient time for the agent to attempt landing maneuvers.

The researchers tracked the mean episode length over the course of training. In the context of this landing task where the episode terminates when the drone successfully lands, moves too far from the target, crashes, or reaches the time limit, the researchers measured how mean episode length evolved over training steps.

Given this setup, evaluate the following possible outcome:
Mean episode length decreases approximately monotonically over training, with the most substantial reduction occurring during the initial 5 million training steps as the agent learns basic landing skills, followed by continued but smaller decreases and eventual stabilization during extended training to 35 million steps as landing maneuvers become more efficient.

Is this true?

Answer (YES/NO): NO